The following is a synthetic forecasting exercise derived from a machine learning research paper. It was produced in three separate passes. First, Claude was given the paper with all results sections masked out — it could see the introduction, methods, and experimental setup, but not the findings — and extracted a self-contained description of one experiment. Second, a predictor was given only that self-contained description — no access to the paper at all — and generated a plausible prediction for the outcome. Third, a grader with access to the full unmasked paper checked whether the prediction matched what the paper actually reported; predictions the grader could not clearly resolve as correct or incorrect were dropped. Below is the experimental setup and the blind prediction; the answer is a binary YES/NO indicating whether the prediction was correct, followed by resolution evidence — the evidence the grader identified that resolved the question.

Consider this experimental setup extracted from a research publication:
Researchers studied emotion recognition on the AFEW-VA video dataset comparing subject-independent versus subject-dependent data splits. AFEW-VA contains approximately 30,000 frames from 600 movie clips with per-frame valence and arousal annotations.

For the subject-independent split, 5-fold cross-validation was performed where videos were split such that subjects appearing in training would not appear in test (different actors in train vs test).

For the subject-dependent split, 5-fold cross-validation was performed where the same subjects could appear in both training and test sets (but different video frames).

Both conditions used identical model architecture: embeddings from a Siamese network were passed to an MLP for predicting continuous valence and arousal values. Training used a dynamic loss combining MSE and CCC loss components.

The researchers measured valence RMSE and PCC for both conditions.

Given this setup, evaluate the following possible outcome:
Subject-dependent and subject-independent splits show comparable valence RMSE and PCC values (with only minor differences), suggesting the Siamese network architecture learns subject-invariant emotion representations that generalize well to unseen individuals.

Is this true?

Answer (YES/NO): NO